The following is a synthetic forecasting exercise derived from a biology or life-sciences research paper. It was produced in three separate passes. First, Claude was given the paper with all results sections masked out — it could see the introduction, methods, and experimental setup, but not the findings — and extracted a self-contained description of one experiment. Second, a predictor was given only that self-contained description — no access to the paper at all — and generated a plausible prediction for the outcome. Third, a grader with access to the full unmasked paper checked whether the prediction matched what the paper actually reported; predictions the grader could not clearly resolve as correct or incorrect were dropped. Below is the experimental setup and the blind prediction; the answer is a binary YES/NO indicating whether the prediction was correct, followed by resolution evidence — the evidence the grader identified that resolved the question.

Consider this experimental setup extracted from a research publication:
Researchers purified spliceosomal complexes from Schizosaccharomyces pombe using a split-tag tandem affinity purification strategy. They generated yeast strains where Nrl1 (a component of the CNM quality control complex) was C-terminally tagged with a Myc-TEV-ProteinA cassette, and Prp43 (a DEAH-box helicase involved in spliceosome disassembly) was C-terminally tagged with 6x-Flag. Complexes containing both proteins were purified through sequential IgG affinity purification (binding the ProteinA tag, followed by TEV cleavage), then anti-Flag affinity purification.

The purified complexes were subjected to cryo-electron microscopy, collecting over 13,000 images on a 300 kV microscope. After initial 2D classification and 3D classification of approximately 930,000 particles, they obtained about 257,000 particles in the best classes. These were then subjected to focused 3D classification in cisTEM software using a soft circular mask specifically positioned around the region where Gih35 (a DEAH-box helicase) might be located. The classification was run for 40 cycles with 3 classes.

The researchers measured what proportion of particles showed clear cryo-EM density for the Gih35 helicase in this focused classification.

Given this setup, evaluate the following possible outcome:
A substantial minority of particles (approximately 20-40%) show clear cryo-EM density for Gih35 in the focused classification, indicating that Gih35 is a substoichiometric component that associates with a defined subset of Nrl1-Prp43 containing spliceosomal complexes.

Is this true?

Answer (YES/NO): NO